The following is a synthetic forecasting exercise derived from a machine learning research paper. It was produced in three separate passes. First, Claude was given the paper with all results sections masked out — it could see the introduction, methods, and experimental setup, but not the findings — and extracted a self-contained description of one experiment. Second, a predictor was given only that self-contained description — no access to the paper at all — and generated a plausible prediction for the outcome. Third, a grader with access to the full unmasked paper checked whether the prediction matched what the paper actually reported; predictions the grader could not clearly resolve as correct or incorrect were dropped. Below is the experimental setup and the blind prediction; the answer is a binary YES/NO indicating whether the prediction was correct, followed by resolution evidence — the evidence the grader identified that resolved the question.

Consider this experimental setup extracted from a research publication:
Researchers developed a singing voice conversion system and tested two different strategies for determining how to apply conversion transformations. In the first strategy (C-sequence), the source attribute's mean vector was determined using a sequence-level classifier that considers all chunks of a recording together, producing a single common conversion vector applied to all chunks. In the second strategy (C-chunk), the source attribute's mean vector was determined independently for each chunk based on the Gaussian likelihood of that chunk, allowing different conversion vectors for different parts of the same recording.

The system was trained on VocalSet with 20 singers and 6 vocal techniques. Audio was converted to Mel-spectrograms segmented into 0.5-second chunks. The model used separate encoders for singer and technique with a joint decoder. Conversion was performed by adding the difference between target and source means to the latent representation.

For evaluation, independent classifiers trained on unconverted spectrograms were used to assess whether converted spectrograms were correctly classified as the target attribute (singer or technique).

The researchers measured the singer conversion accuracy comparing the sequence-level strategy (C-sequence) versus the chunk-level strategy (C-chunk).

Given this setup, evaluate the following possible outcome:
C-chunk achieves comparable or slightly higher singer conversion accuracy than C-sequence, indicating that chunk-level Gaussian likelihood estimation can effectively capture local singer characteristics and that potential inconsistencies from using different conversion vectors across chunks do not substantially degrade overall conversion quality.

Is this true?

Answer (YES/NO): YES